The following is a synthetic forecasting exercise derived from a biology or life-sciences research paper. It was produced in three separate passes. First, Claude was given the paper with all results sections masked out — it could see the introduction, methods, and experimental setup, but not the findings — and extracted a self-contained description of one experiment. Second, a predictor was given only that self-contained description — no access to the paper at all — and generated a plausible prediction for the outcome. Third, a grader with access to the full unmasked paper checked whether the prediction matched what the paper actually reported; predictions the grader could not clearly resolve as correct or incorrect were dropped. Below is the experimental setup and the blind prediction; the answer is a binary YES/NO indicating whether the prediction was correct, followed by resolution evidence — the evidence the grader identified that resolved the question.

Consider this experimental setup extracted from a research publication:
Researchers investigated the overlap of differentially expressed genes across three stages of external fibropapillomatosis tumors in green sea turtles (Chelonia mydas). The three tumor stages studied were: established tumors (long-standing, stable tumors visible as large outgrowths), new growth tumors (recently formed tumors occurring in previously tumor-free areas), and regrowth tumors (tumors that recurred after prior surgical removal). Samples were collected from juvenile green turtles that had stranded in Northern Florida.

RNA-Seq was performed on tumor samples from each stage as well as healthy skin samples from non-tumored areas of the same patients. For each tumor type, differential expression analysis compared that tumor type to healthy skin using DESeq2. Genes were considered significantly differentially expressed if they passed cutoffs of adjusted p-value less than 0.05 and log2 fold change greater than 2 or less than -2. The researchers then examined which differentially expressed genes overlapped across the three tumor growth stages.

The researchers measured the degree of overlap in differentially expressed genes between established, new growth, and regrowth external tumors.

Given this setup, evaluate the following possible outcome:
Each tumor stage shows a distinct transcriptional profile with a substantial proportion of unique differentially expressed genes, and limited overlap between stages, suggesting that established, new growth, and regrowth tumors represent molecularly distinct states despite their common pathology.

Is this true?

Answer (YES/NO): NO